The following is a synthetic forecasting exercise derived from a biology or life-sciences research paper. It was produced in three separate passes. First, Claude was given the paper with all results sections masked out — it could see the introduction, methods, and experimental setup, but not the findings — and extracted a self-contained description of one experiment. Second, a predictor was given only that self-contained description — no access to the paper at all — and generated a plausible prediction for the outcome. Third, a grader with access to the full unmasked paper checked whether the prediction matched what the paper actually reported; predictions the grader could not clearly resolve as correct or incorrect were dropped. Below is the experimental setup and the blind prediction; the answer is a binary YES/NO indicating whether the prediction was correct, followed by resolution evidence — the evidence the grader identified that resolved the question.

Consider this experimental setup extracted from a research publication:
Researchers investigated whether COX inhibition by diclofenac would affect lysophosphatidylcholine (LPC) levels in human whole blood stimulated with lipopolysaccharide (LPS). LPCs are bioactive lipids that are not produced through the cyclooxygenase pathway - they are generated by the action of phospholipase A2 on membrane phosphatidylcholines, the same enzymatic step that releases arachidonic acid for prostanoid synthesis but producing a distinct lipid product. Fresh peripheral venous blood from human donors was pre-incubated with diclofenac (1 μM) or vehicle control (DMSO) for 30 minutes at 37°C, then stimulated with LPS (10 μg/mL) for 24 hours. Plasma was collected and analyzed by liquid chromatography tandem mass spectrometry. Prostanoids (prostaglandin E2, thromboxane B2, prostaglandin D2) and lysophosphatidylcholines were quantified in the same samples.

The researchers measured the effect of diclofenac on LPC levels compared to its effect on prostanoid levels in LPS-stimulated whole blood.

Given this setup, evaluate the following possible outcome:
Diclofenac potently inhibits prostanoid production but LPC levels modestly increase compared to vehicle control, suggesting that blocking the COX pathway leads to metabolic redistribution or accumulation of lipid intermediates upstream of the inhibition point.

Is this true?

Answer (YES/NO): NO